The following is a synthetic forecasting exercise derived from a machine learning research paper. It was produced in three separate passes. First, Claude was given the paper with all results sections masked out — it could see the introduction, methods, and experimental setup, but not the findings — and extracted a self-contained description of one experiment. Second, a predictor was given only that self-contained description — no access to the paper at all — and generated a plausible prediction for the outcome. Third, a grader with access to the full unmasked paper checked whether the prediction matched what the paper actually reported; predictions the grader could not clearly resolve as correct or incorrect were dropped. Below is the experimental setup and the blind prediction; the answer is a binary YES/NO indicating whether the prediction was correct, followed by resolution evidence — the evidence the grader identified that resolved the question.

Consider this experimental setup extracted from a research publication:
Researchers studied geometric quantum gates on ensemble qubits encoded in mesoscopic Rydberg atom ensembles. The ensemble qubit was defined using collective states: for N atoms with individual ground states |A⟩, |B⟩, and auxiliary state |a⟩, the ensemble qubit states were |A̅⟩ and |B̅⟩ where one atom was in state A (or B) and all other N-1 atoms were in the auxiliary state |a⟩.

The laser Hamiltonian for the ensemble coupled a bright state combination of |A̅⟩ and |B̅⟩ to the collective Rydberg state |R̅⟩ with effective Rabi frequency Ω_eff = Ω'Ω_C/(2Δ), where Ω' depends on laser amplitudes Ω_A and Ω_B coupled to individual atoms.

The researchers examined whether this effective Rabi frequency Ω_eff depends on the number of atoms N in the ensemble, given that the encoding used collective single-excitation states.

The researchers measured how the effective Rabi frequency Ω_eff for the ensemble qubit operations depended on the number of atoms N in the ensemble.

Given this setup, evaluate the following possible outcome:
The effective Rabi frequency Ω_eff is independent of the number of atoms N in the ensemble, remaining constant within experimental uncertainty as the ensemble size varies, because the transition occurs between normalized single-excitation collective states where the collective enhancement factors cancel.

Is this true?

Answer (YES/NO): YES